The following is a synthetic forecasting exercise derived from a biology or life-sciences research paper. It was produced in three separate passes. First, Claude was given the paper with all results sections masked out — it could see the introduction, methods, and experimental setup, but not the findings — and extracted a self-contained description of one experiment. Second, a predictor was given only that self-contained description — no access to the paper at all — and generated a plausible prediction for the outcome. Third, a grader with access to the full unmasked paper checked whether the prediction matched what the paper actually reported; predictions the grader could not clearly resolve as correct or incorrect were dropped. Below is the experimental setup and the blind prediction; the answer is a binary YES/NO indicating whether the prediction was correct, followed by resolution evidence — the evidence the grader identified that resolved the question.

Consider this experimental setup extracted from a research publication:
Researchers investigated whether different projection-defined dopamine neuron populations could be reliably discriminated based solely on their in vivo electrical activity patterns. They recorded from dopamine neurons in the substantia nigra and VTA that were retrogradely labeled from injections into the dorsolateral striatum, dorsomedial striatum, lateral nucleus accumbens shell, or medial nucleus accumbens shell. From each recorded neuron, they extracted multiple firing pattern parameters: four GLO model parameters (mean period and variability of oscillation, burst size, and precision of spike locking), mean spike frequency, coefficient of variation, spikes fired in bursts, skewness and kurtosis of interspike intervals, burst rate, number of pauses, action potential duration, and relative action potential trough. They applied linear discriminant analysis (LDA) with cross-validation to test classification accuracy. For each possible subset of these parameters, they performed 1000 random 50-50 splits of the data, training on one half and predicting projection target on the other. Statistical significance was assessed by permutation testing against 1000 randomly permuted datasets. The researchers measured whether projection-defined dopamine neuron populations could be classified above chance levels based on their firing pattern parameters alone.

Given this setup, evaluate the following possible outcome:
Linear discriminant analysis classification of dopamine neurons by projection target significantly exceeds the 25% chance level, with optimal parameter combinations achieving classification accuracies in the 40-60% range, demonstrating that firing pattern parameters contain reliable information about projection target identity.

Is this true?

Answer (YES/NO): NO